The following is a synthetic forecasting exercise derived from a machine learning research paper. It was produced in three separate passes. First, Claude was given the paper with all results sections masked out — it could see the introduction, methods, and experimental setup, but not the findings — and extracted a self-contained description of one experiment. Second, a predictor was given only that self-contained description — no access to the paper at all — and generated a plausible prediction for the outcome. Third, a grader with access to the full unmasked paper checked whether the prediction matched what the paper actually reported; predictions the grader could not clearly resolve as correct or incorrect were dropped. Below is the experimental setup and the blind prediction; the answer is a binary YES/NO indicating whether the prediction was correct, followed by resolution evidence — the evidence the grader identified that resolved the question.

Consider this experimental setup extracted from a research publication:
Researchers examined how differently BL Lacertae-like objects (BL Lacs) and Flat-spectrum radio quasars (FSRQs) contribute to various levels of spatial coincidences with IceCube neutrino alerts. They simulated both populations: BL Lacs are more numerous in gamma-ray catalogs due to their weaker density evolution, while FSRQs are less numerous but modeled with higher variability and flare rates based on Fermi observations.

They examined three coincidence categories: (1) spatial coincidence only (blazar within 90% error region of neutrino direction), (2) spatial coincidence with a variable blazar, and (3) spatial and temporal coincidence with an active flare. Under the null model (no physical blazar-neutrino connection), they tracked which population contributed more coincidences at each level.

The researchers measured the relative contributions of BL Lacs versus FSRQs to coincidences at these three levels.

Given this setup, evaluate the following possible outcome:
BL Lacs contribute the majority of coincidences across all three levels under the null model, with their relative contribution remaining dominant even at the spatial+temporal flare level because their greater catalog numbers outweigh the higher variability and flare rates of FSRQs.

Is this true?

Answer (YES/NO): NO